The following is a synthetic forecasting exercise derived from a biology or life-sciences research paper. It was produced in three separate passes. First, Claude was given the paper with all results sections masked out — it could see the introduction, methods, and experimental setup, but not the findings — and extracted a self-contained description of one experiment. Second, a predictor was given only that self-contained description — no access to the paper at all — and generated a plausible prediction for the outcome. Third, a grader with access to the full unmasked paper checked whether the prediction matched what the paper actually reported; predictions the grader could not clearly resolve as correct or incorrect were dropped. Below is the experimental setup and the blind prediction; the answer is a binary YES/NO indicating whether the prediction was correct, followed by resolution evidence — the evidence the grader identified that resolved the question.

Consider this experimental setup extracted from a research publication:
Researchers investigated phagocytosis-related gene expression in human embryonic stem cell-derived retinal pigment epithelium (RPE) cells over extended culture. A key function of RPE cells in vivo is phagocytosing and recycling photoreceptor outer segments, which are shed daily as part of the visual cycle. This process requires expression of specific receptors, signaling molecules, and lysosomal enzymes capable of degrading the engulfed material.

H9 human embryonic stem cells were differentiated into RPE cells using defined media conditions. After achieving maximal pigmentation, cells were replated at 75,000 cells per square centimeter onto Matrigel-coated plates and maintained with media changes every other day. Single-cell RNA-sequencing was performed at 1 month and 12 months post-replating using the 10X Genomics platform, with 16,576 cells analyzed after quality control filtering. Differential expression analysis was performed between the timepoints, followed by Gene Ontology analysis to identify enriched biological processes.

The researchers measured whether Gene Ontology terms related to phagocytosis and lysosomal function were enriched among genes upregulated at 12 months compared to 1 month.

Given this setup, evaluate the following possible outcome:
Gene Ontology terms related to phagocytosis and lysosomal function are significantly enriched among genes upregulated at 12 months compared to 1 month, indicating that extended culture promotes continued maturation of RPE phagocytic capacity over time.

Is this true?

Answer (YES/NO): NO